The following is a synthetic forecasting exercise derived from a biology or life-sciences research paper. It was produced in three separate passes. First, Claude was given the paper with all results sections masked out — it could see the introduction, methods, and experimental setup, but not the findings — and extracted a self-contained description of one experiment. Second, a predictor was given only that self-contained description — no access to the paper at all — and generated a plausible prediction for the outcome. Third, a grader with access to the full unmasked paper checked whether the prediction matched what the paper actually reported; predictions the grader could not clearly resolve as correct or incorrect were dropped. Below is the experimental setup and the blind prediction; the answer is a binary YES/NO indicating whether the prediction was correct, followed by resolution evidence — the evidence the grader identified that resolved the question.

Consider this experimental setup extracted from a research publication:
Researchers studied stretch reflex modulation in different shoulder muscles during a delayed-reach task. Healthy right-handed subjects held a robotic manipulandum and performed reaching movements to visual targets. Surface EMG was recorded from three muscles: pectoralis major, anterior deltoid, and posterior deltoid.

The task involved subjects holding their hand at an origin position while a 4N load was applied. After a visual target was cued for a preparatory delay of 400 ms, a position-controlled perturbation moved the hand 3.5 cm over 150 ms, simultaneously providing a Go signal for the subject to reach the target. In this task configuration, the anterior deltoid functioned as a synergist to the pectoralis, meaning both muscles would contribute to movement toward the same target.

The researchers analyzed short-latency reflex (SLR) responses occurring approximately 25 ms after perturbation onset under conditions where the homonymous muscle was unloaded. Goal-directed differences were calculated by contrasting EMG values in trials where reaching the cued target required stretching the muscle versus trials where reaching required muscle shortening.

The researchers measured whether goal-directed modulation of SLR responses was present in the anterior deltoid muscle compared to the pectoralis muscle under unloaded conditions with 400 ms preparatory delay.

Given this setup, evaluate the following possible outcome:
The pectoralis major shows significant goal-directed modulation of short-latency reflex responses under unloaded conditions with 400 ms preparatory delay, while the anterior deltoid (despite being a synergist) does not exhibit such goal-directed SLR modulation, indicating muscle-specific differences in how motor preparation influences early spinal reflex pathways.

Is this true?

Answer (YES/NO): YES